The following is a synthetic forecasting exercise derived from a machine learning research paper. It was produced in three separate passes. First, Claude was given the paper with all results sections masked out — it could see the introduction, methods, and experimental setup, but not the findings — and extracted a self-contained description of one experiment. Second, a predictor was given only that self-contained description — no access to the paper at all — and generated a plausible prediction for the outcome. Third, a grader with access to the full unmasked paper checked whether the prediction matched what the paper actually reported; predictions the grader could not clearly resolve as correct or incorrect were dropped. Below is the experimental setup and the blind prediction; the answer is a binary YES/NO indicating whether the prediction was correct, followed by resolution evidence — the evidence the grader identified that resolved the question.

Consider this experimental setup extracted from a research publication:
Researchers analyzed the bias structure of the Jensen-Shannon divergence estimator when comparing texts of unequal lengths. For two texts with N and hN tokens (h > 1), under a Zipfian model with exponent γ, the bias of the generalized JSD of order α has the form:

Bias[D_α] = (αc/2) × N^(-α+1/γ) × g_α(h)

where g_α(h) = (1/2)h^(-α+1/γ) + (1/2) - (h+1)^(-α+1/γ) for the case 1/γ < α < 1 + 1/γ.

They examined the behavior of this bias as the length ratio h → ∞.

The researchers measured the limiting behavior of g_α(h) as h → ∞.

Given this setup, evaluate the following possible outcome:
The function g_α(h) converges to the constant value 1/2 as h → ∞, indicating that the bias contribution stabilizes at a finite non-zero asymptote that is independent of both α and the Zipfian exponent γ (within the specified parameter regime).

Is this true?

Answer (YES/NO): YES